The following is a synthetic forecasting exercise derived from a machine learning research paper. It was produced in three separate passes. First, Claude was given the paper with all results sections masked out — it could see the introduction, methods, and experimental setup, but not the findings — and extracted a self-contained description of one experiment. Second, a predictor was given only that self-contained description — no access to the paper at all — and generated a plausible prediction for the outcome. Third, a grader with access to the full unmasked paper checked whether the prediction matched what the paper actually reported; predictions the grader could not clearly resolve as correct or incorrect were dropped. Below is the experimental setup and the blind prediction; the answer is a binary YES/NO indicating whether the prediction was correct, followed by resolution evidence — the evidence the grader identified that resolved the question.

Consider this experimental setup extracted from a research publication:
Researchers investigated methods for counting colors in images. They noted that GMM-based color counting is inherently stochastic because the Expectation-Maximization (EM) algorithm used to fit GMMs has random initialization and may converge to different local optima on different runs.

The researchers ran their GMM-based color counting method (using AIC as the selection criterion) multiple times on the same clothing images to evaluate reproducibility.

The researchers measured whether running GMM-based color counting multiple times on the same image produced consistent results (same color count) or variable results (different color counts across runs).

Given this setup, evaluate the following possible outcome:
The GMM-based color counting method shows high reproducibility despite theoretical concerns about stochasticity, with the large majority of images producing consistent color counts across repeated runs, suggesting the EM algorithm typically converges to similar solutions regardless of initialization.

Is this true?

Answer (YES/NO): NO